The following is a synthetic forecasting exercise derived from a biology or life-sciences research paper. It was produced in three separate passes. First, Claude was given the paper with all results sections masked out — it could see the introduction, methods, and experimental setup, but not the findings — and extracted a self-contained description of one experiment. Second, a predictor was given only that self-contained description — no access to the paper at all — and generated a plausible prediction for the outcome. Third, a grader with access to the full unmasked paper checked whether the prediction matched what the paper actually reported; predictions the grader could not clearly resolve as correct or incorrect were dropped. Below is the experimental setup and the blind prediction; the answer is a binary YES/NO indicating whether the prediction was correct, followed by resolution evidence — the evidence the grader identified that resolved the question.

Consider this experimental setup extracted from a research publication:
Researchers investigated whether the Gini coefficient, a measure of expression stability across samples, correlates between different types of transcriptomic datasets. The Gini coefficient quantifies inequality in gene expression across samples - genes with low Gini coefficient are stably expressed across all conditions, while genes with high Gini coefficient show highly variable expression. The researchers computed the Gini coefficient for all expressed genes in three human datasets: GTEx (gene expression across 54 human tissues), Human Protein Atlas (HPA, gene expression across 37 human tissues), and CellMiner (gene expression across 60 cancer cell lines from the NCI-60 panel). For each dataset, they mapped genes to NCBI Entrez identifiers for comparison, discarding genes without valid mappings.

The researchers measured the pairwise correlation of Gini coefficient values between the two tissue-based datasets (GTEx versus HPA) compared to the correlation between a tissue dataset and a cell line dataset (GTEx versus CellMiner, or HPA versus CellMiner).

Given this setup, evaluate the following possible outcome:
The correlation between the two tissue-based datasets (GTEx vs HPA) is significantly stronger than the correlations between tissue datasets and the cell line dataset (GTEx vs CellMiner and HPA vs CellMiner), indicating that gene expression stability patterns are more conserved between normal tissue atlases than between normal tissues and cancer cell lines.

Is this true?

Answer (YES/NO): YES